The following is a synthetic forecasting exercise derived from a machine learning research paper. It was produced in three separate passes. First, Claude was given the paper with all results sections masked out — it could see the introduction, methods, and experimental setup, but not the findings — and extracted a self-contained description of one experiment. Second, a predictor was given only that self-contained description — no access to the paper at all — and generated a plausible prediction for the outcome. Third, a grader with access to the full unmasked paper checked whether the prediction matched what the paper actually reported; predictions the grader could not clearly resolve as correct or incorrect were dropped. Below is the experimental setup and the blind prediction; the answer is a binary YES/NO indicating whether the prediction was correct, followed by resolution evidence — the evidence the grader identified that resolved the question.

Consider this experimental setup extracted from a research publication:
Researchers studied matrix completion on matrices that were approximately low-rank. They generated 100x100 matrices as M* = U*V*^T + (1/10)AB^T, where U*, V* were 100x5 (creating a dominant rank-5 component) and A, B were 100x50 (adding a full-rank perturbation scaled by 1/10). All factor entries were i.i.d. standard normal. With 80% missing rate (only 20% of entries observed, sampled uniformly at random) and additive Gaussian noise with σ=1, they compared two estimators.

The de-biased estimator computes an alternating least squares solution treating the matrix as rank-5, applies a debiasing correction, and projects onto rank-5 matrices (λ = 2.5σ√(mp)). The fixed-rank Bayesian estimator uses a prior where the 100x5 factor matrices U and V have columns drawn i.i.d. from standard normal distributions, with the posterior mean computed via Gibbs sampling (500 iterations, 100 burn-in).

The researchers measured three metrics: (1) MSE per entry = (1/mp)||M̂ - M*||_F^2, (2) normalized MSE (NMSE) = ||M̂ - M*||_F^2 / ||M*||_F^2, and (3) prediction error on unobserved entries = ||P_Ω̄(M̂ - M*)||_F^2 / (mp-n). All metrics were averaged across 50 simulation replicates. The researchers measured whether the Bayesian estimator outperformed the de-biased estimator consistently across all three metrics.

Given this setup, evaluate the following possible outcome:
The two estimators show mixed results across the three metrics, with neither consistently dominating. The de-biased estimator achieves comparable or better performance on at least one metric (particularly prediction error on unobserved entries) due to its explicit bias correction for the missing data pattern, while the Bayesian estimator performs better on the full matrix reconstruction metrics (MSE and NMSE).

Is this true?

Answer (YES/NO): NO